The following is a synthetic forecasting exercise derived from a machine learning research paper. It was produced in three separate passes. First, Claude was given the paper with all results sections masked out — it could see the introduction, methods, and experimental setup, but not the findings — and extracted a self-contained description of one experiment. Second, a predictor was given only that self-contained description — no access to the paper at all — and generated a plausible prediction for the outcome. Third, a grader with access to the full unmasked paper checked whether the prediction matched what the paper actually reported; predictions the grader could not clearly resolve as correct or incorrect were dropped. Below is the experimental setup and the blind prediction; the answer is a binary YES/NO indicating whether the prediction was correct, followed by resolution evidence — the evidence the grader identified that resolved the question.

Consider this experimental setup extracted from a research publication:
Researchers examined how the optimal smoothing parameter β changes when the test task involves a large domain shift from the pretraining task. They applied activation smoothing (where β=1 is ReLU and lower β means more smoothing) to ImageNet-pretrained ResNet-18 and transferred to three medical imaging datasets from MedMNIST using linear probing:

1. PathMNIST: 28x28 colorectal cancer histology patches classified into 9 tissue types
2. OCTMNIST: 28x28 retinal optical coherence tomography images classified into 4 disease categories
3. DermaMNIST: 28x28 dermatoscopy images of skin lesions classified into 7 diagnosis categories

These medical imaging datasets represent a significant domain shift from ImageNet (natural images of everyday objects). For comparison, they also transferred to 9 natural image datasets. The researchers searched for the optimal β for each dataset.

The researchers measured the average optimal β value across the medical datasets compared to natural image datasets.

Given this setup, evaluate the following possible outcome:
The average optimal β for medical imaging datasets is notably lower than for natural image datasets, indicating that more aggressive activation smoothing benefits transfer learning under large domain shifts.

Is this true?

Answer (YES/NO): NO